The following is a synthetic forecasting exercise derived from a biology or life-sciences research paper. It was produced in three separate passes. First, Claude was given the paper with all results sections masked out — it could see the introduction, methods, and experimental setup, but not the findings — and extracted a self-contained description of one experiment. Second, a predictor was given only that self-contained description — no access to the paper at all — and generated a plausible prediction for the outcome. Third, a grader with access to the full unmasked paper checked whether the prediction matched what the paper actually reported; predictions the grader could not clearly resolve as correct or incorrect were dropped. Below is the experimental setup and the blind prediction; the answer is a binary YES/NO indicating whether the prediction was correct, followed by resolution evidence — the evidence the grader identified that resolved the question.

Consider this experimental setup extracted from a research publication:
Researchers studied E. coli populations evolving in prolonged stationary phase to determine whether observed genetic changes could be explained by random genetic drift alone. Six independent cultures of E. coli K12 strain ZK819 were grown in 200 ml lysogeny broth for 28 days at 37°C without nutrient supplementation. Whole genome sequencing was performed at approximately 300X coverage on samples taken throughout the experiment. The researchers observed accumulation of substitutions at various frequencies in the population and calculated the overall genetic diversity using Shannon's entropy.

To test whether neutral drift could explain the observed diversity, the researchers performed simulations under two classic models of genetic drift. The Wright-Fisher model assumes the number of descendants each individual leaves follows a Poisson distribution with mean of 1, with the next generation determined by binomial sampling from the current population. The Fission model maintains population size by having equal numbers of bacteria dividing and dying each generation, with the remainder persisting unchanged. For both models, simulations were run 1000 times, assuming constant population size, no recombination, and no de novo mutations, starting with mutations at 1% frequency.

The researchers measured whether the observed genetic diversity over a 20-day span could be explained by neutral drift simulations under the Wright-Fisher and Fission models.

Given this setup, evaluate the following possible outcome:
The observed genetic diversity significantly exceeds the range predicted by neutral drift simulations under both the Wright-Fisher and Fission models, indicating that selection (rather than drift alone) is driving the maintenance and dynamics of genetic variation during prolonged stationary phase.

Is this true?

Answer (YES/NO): YES